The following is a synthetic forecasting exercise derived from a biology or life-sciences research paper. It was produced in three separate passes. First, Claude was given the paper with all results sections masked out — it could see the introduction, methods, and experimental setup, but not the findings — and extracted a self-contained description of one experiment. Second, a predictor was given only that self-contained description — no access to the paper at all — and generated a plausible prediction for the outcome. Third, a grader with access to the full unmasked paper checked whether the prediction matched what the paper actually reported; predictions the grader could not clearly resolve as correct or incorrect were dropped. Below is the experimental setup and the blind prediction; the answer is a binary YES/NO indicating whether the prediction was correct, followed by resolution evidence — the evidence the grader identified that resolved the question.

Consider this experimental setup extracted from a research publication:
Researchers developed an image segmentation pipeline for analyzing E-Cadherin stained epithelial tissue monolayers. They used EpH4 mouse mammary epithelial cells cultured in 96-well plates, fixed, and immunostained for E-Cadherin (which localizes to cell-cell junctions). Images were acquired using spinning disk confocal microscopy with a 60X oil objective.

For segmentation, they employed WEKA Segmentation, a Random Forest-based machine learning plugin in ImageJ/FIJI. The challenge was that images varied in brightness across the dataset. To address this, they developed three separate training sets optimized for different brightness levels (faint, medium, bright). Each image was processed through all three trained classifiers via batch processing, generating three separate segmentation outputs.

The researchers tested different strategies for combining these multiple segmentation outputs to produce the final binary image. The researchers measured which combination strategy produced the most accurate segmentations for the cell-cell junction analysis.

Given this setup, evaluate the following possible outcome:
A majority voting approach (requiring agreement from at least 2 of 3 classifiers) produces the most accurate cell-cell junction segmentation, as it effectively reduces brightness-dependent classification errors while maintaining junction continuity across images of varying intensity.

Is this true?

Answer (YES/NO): NO